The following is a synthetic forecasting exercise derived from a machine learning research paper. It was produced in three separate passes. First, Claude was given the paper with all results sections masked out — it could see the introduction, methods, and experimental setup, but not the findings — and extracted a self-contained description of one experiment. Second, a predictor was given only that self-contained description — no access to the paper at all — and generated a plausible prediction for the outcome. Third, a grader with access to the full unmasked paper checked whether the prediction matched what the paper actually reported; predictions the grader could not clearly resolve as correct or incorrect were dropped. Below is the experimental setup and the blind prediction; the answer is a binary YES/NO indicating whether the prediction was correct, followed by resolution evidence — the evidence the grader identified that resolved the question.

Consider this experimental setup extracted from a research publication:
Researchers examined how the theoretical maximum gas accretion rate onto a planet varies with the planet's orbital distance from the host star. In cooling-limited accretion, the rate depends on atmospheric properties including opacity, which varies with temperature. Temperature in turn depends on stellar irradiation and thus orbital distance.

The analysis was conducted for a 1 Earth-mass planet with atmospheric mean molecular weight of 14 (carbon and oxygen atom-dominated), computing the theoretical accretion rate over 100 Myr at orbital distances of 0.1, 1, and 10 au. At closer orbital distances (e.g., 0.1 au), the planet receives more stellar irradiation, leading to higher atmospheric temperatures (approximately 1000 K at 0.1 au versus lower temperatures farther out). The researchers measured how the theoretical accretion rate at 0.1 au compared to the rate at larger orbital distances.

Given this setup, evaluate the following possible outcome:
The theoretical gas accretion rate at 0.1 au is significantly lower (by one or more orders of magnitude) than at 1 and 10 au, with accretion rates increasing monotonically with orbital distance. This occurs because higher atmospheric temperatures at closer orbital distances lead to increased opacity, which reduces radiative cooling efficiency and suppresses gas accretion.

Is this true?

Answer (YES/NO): NO